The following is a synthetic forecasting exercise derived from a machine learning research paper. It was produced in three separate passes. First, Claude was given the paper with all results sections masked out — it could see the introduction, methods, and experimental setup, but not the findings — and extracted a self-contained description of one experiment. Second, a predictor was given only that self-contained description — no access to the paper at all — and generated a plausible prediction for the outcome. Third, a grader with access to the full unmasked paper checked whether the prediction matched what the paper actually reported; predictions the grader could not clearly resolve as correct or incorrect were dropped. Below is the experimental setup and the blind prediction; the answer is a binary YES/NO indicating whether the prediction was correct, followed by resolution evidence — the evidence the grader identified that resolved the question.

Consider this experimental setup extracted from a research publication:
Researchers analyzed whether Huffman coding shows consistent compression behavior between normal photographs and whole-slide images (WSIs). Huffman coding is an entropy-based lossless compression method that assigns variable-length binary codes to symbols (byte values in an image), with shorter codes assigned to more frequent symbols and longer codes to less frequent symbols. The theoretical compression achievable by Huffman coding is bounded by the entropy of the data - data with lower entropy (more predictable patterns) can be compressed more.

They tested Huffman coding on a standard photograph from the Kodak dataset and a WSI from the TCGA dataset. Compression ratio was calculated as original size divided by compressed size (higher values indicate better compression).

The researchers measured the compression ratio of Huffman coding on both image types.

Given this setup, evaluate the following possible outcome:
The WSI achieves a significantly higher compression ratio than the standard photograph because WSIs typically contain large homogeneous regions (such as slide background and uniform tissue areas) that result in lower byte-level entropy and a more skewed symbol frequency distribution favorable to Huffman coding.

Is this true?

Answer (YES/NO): NO